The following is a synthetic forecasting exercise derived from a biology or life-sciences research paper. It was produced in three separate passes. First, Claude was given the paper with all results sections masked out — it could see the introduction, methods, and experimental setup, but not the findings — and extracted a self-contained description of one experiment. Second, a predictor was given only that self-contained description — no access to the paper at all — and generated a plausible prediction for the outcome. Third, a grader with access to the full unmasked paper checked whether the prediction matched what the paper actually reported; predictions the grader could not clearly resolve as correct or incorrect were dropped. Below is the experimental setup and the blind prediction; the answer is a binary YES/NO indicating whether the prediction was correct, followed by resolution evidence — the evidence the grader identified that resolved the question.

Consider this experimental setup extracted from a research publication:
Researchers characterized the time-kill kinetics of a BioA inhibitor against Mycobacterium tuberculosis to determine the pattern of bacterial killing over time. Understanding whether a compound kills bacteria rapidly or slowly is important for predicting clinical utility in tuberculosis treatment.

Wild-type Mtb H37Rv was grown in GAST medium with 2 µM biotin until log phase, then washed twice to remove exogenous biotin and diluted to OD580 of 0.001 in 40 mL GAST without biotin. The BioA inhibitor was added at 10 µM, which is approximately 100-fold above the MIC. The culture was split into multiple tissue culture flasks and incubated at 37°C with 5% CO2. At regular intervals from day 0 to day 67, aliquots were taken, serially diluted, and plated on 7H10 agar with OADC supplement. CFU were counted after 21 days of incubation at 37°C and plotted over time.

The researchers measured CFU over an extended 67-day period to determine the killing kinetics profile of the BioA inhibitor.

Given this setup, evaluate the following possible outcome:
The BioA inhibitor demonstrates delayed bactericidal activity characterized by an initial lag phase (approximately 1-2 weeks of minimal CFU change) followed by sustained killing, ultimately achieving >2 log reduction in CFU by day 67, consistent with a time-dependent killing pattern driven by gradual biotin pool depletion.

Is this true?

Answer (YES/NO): NO